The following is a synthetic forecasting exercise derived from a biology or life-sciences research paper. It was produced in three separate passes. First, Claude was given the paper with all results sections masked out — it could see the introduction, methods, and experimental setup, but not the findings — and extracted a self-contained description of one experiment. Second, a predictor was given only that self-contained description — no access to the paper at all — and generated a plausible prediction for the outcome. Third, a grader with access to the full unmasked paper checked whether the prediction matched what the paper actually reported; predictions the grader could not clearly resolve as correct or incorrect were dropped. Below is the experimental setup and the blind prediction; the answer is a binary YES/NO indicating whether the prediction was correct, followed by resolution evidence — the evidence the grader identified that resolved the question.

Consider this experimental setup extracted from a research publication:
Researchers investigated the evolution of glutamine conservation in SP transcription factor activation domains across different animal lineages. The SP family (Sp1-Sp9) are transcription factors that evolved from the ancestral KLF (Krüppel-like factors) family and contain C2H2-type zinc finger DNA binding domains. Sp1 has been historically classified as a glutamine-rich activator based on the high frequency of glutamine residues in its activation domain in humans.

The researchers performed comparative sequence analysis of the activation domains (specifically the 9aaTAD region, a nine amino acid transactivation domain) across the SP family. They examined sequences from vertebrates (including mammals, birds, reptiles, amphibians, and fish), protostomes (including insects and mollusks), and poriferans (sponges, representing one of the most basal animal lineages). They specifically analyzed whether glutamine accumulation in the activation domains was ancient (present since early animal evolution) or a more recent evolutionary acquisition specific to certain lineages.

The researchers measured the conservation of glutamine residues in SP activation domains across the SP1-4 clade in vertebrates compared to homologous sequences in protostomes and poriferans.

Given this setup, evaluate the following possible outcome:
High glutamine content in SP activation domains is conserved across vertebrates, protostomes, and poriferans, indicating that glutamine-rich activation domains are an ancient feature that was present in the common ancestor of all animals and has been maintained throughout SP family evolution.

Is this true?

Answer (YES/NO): NO